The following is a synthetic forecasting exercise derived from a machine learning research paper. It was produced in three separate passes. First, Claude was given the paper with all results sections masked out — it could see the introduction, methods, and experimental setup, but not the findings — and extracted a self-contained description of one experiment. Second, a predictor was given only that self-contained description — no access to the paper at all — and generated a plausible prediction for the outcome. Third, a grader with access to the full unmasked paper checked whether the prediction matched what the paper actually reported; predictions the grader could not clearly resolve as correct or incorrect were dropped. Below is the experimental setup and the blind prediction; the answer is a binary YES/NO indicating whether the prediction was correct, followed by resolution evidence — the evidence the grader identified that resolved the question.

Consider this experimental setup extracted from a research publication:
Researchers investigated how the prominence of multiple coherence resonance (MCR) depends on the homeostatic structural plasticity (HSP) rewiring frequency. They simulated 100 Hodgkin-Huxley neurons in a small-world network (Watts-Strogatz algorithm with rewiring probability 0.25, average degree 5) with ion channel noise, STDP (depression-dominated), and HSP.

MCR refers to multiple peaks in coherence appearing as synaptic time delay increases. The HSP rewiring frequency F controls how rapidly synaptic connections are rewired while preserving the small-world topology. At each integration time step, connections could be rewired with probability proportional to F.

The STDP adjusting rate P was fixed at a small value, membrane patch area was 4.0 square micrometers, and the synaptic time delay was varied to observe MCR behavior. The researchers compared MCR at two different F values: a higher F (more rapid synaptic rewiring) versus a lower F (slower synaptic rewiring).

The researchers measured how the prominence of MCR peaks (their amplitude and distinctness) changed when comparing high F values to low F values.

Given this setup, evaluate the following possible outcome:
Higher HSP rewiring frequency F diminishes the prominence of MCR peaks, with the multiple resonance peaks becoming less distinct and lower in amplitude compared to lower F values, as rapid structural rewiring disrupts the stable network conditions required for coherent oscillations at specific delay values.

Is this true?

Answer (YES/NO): YES